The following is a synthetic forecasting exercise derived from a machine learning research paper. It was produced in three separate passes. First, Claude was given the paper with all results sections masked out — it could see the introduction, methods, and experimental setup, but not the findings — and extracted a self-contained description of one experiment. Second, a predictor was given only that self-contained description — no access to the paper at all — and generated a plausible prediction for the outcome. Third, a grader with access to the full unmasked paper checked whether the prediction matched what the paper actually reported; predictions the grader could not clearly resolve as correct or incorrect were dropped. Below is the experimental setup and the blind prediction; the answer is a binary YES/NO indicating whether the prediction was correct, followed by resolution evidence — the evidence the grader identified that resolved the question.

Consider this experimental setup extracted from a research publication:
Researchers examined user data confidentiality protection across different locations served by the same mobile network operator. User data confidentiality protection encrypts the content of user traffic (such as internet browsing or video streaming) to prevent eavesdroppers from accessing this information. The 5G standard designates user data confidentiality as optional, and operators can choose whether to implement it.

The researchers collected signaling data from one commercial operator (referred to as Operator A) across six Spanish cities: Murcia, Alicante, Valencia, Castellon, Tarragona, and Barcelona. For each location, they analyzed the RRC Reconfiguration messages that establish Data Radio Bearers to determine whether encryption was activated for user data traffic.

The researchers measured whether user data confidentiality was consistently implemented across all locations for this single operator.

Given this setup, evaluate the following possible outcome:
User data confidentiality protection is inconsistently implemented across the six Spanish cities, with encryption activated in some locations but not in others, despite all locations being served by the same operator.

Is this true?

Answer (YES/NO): NO